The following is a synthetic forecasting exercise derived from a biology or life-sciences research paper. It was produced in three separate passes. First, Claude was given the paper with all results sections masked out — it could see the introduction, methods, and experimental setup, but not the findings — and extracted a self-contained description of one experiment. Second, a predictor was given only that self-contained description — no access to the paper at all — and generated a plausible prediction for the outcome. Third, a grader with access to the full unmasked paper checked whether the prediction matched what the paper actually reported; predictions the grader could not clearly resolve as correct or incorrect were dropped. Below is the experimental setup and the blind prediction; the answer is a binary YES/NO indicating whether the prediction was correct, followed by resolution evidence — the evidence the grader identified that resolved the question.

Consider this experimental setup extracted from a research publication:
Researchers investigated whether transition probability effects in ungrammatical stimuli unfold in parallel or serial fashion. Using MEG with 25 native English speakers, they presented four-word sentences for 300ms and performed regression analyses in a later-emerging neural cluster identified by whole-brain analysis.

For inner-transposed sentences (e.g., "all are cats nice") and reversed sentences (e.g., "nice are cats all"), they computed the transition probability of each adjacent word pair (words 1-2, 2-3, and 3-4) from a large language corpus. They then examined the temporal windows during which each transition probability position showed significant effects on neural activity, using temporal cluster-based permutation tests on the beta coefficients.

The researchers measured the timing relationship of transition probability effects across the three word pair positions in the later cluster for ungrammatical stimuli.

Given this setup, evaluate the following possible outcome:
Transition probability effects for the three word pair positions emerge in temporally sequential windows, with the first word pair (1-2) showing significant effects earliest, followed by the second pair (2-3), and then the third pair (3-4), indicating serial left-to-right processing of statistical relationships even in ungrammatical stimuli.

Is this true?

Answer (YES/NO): NO